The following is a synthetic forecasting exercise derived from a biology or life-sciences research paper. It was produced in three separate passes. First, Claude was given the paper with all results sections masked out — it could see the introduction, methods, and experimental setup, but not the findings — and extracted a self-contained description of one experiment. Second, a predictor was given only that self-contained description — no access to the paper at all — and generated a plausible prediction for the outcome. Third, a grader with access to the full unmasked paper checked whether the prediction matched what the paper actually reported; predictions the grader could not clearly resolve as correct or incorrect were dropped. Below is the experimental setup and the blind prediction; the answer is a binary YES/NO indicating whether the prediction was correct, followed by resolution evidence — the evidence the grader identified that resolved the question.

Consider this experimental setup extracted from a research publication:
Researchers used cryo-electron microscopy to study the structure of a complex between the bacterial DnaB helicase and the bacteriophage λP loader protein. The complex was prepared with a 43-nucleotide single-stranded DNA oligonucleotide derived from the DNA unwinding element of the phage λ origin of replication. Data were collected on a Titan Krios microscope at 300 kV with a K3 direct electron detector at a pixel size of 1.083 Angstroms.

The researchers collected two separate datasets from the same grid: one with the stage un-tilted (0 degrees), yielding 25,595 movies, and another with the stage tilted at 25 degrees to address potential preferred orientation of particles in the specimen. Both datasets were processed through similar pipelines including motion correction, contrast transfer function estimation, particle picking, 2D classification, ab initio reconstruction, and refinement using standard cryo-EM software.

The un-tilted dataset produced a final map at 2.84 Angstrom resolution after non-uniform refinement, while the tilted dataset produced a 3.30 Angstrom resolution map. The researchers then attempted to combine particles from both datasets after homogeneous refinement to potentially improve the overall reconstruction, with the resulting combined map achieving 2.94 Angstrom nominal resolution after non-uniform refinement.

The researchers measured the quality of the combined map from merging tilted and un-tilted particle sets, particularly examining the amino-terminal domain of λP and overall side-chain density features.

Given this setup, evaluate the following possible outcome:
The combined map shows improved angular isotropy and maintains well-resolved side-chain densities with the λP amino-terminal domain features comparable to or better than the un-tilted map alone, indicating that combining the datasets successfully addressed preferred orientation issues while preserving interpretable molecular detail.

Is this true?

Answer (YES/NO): NO